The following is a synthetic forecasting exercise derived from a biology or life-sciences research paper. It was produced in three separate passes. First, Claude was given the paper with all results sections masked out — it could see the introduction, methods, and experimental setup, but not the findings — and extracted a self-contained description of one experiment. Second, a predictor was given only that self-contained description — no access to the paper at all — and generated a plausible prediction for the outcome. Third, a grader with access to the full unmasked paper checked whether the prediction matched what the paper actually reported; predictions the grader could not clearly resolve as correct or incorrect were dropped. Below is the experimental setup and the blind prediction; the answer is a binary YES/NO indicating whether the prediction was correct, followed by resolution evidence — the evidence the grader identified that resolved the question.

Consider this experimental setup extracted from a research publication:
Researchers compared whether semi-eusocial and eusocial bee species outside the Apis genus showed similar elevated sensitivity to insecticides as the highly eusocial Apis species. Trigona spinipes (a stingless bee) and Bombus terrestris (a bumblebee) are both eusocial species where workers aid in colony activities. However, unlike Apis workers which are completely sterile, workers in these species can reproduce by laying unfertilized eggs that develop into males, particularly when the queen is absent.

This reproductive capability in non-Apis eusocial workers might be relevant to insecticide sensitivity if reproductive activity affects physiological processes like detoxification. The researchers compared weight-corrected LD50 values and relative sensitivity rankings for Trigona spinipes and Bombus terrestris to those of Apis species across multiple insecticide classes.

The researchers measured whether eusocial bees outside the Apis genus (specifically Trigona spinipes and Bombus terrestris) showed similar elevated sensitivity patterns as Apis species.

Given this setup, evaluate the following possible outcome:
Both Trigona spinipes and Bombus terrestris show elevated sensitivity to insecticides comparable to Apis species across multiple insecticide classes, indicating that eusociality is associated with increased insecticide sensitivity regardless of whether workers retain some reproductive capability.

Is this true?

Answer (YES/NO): NO